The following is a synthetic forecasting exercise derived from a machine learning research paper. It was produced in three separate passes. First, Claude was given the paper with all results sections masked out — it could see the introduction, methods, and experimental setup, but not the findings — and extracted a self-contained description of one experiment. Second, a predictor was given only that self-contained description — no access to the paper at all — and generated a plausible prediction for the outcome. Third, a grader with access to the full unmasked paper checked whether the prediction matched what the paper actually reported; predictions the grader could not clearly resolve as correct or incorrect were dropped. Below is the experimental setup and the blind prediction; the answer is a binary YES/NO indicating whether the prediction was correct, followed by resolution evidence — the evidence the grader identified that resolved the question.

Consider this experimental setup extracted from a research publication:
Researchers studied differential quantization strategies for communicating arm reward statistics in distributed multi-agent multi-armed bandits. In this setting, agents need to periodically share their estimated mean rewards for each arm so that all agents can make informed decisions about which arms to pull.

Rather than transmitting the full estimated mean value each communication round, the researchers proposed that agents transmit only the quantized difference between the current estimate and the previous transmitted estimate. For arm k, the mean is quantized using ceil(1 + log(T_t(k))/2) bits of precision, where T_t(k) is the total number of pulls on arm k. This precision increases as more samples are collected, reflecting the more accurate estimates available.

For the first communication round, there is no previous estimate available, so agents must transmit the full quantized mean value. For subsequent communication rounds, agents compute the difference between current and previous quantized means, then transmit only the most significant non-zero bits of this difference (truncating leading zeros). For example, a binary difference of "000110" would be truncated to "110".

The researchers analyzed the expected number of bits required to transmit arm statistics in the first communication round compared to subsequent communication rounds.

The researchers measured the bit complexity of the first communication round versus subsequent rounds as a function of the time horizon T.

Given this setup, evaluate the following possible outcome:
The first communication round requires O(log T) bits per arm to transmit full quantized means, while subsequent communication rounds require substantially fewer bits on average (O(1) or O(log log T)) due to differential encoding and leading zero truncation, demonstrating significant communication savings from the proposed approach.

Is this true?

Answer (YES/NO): NO